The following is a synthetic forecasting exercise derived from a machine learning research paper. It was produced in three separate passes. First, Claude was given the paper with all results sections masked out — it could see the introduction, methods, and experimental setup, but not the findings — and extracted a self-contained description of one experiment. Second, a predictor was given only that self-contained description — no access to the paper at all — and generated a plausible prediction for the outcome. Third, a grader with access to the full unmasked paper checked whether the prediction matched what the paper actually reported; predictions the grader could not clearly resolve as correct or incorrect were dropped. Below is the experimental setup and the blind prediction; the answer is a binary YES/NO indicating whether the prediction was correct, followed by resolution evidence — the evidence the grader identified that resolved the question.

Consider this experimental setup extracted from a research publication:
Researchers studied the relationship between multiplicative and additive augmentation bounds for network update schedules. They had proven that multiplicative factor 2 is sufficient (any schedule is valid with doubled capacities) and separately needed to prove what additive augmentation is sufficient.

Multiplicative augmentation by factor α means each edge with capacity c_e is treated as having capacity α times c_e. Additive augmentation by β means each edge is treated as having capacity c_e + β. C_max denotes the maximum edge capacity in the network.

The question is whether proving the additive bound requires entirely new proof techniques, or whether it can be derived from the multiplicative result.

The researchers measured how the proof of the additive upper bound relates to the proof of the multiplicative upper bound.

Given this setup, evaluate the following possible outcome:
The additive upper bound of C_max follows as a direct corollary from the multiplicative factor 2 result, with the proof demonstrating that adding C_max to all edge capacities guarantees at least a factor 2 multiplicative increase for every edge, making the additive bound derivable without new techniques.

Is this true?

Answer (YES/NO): YES